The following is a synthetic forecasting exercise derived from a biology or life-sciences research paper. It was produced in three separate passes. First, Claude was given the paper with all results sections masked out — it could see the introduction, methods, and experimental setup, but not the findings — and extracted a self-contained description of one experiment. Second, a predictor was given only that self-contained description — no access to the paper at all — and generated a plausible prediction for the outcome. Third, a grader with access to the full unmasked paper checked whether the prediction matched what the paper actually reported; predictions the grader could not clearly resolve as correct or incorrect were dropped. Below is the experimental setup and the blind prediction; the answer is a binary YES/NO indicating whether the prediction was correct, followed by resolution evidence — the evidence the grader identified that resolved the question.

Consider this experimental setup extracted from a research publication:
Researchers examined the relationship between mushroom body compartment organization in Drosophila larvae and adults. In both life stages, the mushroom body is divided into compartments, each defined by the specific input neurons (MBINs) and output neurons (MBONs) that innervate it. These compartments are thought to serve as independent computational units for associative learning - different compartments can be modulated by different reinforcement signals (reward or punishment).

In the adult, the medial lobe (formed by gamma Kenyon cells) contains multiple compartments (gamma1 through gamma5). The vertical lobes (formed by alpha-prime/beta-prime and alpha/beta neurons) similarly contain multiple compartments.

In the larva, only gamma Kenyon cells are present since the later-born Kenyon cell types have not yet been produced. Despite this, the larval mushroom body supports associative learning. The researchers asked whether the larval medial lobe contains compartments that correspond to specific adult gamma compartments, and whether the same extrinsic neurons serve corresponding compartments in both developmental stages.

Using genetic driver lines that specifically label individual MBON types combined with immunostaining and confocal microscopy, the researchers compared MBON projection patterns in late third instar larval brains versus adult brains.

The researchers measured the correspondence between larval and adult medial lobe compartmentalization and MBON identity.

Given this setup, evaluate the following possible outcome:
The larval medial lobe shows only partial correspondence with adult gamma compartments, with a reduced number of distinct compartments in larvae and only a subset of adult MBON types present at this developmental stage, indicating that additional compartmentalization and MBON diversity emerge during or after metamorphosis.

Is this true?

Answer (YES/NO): NO